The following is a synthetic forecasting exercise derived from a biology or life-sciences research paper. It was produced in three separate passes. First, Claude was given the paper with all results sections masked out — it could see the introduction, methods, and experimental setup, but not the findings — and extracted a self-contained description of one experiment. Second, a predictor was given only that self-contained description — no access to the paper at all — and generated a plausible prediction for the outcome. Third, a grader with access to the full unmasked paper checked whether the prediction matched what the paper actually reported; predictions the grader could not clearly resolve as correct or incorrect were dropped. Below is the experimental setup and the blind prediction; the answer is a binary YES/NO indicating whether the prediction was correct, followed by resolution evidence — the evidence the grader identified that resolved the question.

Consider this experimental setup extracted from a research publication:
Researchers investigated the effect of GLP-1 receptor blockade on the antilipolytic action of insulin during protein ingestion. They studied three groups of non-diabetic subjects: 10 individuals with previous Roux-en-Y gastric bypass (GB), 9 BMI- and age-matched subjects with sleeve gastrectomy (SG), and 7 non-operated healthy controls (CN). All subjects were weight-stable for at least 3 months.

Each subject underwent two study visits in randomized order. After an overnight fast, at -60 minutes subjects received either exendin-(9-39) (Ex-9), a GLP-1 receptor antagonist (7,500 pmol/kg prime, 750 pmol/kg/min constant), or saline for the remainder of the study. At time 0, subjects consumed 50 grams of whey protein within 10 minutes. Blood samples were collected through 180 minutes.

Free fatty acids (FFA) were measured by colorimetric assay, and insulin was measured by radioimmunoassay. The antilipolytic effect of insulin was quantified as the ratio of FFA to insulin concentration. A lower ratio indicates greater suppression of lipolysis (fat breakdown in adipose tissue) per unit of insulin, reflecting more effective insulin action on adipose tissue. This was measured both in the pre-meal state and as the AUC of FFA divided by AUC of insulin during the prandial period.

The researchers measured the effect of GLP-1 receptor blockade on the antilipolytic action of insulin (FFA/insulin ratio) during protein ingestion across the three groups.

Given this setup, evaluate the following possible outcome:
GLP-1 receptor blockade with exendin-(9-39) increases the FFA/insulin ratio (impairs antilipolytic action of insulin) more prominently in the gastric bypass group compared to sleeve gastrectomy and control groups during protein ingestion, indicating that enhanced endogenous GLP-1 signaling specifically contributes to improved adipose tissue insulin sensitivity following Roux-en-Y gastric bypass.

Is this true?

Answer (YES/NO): YES